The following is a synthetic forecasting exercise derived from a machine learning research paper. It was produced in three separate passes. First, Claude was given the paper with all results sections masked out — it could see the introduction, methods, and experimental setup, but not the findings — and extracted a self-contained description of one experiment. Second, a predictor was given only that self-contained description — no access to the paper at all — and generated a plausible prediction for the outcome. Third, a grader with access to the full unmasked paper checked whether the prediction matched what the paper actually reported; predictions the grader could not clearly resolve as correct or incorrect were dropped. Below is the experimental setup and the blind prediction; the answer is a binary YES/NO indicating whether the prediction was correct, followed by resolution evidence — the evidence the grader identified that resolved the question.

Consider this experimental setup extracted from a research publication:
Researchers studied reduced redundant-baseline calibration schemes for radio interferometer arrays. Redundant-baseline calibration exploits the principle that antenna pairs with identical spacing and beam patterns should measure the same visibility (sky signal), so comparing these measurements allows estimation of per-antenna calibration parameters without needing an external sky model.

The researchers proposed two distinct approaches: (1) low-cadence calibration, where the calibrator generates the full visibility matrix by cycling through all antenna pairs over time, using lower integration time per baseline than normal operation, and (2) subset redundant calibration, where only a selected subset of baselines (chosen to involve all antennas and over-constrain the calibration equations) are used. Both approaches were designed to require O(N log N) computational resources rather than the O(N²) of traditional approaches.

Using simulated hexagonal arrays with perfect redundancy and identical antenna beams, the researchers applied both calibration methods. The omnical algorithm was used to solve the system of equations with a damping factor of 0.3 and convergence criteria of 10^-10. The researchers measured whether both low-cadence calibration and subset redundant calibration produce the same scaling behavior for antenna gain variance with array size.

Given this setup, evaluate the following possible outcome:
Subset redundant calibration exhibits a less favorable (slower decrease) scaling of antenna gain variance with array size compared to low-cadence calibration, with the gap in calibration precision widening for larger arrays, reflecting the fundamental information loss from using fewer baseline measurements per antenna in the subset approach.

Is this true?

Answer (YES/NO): NO